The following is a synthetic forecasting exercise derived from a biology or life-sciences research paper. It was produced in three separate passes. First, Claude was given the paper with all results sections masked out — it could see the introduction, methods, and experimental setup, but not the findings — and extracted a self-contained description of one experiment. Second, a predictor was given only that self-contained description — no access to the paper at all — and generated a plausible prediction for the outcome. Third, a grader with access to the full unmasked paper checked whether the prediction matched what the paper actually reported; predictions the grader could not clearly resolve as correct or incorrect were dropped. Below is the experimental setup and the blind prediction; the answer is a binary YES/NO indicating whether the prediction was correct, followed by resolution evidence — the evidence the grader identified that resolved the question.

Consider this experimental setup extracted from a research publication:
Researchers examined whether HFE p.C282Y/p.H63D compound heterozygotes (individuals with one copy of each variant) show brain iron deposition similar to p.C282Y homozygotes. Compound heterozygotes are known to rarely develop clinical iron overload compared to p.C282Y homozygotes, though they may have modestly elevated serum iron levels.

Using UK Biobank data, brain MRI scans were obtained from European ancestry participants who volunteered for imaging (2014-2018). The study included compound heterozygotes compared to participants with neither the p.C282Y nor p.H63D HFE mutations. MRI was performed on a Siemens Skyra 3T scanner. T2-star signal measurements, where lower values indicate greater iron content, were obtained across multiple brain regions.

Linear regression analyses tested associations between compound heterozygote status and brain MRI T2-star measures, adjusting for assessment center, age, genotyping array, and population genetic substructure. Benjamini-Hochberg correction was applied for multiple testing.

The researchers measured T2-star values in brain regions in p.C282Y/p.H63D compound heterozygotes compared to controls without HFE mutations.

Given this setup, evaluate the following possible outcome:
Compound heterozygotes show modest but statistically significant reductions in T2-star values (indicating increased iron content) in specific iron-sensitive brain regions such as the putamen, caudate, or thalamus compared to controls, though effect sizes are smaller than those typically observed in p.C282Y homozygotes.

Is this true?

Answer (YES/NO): YES